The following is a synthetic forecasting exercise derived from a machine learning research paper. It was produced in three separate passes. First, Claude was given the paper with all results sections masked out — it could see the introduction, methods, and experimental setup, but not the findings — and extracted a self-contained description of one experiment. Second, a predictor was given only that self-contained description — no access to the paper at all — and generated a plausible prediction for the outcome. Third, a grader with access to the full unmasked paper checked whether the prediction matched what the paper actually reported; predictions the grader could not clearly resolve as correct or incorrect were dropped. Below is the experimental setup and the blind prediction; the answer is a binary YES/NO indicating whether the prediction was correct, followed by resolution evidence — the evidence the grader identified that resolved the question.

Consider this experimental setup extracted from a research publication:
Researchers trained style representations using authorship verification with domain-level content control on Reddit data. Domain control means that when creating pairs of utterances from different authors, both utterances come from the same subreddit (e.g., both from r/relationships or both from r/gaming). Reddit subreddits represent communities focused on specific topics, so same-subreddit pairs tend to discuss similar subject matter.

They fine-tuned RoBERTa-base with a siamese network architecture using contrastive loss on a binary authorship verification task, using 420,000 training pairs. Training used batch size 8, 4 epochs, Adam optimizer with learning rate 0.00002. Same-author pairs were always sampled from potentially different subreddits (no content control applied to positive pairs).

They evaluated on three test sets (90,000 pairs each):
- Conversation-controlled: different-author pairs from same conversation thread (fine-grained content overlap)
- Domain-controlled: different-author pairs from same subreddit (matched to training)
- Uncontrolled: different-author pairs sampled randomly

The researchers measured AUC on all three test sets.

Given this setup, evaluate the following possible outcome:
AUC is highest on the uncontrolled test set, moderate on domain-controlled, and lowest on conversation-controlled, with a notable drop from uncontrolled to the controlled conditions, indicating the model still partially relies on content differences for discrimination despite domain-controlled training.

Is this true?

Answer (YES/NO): YES